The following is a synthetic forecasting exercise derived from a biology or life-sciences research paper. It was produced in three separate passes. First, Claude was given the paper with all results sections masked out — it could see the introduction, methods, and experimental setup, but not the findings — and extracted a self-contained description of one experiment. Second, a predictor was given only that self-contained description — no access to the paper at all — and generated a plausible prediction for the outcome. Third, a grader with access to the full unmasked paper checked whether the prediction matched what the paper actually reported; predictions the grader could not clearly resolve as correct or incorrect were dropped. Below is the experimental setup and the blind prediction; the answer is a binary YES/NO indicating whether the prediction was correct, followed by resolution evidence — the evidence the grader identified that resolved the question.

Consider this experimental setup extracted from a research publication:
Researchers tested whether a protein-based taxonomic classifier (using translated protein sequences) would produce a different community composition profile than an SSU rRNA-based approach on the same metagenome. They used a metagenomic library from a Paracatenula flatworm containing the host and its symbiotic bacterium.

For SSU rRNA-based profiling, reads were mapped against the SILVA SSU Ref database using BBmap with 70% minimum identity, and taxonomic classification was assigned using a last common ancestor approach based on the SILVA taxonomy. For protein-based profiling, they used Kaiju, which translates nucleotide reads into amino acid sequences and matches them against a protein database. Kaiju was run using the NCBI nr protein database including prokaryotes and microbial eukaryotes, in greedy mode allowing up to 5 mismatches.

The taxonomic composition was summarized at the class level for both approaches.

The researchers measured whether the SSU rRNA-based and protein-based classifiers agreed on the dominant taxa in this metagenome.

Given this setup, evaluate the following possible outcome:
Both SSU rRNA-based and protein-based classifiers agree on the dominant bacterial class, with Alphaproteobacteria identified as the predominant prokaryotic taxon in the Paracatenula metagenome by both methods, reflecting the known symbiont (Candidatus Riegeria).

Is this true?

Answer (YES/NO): YES